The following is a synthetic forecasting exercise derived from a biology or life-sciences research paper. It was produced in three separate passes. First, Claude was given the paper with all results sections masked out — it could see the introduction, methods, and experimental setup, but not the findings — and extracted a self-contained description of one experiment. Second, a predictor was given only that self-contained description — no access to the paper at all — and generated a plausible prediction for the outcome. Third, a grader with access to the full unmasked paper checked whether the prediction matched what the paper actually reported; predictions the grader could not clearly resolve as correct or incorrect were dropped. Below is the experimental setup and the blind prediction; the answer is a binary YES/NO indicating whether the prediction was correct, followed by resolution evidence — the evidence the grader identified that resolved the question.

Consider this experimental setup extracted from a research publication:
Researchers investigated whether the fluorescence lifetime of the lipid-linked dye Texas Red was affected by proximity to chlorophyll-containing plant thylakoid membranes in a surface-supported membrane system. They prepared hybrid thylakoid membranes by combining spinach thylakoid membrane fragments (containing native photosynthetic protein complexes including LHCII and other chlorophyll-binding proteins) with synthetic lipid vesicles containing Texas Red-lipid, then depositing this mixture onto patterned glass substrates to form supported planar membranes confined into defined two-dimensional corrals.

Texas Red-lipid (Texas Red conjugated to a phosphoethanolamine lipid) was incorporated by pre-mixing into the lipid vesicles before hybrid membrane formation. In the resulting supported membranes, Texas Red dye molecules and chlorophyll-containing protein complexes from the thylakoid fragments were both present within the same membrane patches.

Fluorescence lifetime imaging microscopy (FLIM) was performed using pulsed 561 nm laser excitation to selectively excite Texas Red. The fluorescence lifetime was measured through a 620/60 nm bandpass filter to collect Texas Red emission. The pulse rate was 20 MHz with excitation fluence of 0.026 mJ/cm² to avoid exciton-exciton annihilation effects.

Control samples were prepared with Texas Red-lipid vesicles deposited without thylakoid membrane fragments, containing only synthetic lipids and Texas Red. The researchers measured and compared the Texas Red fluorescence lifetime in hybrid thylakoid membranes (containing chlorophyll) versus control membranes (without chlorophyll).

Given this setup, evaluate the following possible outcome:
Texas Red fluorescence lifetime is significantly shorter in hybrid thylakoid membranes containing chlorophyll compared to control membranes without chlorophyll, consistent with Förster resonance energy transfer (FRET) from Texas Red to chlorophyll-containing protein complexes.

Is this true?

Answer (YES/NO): YES